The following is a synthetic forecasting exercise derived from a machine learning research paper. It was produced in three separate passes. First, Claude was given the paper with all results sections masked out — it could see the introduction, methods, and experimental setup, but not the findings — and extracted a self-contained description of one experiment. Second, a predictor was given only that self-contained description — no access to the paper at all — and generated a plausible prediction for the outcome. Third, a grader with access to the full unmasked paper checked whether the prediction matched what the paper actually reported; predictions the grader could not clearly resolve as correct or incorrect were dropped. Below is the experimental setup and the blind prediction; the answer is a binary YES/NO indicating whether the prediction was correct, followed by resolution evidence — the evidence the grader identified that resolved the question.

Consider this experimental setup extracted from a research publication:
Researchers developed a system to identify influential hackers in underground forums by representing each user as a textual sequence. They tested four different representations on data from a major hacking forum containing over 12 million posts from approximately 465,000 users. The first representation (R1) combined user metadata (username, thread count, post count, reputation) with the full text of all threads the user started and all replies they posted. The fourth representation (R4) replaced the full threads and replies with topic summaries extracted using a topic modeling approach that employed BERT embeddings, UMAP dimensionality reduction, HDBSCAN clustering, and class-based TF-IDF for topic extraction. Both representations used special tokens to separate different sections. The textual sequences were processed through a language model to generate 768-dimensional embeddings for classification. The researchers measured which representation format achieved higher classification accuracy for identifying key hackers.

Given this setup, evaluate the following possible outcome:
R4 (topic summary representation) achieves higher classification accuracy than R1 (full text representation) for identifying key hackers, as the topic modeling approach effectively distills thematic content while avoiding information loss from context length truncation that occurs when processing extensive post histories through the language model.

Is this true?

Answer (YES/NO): NO